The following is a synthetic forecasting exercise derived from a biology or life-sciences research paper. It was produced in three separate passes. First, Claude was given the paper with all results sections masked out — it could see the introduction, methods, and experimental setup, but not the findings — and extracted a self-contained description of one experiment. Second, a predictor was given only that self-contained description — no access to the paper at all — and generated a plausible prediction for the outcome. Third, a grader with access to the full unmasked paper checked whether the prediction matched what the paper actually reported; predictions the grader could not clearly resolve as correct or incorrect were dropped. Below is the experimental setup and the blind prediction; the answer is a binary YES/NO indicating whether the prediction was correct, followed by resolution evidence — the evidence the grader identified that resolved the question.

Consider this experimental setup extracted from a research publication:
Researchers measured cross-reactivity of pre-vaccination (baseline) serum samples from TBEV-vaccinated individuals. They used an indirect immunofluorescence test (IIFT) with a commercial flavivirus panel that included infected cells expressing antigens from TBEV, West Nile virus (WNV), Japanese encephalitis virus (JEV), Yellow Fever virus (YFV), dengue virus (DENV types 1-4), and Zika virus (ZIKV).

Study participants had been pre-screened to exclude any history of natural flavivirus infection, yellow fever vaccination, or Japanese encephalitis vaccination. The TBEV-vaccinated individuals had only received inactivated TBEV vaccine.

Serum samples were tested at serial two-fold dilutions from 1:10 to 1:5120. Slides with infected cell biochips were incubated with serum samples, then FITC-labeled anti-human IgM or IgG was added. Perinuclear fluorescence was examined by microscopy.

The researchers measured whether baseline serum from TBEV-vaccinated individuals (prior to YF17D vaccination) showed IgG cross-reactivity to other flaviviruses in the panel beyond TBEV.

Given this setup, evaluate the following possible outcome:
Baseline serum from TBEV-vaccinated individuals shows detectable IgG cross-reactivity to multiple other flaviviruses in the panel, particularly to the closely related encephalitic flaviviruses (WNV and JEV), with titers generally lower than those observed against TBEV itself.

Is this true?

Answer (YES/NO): NO